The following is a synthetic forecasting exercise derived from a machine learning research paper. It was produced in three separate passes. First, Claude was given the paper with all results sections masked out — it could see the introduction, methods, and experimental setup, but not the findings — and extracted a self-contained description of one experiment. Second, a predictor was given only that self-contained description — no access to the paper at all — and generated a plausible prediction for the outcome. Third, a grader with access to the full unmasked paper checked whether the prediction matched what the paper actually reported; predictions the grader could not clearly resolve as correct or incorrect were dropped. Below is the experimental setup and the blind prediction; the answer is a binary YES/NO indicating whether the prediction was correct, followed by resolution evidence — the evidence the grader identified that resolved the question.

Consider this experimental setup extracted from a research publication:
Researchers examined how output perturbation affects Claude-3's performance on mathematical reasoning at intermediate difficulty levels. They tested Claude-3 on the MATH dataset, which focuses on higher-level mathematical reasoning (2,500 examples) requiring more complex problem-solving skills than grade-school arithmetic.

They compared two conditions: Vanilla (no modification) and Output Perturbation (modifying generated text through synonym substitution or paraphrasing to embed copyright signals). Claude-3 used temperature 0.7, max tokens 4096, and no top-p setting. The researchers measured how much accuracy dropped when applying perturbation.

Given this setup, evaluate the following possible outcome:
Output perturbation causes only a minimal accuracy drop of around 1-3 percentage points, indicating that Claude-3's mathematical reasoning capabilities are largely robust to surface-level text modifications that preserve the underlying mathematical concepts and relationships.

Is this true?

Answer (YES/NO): YES